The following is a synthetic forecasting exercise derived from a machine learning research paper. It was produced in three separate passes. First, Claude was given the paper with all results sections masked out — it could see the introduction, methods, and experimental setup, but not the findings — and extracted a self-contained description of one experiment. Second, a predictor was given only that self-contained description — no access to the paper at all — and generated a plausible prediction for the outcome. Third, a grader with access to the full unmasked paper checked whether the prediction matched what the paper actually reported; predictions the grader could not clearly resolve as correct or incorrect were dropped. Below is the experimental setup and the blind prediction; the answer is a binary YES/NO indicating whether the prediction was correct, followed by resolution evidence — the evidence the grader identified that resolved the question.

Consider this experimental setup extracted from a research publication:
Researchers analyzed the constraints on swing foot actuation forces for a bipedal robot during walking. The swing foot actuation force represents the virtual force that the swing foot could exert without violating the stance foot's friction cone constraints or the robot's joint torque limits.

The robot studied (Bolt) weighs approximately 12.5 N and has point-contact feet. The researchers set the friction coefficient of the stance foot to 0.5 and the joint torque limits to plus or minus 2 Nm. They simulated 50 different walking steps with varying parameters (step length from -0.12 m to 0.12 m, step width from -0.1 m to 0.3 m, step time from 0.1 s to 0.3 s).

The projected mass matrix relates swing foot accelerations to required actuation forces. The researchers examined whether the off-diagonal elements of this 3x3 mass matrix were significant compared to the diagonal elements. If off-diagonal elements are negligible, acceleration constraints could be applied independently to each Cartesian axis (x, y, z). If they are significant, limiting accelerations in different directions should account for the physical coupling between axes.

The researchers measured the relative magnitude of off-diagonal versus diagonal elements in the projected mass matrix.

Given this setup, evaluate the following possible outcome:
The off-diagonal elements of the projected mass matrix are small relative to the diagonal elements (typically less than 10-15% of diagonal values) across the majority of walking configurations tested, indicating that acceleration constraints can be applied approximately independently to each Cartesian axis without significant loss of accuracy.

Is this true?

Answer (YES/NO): NO